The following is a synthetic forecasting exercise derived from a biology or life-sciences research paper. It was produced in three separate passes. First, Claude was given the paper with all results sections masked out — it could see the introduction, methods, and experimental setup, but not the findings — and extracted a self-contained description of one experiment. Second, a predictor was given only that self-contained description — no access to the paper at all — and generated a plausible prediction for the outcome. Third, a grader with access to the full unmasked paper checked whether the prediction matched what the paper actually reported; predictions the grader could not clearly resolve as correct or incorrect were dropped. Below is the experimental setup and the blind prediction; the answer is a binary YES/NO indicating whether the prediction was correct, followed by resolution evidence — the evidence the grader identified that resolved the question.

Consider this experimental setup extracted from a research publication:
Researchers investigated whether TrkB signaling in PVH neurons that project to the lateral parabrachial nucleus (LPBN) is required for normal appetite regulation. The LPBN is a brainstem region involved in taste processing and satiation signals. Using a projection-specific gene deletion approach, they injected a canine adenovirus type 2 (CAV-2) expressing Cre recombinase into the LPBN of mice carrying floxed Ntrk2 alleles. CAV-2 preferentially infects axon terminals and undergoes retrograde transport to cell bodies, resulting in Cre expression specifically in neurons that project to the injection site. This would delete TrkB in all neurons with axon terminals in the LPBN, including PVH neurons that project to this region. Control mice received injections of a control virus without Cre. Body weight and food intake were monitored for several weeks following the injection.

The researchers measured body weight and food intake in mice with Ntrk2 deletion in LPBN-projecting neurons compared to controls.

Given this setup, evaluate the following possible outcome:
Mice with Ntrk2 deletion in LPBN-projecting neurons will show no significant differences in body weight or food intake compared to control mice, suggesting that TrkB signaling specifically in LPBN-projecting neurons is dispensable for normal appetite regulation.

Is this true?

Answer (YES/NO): NO